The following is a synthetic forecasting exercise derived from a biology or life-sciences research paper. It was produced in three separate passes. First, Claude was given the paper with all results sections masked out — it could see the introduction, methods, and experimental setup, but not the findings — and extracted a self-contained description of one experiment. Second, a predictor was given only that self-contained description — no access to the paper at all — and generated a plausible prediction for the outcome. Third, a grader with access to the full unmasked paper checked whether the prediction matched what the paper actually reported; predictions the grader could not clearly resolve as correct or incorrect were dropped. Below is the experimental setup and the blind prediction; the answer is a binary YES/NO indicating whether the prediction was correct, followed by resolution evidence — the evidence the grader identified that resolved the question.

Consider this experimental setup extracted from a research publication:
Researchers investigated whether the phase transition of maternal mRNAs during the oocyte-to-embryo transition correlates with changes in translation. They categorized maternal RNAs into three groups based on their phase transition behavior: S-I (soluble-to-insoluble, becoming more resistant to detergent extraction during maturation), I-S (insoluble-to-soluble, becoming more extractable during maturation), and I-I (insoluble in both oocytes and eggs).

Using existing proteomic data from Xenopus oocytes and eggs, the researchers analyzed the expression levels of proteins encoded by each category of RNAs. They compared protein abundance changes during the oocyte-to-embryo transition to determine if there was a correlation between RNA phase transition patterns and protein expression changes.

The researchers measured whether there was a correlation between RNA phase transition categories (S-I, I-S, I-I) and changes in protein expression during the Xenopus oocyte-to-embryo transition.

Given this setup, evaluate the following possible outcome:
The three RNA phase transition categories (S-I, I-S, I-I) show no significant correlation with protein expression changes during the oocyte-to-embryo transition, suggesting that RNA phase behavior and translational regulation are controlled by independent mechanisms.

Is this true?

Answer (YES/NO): YES